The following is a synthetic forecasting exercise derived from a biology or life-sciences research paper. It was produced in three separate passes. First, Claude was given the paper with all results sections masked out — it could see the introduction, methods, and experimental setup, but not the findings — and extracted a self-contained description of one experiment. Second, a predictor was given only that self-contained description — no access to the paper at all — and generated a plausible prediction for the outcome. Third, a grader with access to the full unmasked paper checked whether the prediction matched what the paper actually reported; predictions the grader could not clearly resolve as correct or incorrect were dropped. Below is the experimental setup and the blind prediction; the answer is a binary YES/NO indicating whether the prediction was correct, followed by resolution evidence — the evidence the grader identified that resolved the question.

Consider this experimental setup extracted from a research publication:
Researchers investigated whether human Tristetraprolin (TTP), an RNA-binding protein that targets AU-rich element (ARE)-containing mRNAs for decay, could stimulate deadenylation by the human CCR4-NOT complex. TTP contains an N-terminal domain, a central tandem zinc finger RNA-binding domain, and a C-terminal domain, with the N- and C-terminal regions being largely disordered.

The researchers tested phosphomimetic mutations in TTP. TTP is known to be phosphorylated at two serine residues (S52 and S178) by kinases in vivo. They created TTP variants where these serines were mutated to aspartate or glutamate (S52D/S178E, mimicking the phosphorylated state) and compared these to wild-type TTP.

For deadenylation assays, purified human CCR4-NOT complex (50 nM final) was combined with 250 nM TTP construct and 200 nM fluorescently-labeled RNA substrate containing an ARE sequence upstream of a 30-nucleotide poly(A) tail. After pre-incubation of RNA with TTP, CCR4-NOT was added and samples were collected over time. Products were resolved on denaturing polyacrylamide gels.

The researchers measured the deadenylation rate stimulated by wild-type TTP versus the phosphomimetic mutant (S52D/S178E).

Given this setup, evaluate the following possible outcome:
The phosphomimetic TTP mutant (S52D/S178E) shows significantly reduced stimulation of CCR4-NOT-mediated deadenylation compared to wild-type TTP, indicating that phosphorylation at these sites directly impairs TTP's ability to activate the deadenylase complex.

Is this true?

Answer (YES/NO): YES